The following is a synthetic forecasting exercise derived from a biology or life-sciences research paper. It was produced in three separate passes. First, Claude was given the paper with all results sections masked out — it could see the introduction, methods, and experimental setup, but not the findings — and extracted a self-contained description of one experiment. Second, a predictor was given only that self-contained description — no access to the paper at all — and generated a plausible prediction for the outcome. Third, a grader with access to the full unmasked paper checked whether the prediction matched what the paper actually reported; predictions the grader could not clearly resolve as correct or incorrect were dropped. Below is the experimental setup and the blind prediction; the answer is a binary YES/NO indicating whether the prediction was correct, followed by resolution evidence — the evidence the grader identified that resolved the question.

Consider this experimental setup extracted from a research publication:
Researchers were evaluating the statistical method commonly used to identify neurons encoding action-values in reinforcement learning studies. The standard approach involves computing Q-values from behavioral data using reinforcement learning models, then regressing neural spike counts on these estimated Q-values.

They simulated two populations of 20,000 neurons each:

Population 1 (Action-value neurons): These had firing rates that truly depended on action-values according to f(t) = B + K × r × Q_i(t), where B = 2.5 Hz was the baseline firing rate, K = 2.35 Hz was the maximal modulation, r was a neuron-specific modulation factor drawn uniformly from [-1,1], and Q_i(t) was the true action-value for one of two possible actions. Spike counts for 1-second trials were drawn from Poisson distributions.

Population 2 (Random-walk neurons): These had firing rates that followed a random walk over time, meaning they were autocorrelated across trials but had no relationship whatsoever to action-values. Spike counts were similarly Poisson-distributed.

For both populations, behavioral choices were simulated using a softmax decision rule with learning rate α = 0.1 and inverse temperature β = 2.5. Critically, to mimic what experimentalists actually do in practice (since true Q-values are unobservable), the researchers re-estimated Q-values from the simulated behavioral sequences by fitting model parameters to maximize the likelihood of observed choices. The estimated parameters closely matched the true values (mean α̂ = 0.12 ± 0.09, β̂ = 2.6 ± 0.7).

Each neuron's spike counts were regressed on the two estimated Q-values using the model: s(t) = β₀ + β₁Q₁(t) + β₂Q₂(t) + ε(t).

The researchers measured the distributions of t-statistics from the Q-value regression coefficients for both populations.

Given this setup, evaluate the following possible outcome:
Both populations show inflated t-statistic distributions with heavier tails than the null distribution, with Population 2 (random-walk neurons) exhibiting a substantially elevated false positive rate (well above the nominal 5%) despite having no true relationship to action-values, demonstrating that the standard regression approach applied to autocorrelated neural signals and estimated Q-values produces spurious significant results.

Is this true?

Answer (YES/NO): YES